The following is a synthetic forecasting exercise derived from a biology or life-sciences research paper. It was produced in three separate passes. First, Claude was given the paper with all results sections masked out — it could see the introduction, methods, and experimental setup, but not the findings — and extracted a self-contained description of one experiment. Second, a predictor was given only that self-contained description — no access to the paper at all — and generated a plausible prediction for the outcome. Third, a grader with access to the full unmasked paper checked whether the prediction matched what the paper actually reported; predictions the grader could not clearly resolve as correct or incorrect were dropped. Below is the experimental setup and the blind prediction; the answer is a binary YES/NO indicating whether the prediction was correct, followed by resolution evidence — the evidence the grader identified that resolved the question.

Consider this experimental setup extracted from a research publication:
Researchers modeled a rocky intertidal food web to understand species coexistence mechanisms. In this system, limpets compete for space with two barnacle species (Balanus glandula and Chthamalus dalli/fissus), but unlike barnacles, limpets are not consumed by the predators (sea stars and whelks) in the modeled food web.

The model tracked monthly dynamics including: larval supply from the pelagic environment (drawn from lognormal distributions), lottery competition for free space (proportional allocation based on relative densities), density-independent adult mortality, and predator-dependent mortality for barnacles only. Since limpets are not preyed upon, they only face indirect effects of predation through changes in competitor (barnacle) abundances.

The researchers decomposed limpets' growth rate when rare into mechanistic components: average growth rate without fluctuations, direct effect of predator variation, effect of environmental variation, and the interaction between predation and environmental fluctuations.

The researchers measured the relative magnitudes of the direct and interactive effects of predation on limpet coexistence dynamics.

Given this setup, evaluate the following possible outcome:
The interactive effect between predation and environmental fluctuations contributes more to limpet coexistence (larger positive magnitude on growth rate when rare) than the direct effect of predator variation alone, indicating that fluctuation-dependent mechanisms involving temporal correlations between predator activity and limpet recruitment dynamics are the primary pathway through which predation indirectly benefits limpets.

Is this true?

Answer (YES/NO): YES